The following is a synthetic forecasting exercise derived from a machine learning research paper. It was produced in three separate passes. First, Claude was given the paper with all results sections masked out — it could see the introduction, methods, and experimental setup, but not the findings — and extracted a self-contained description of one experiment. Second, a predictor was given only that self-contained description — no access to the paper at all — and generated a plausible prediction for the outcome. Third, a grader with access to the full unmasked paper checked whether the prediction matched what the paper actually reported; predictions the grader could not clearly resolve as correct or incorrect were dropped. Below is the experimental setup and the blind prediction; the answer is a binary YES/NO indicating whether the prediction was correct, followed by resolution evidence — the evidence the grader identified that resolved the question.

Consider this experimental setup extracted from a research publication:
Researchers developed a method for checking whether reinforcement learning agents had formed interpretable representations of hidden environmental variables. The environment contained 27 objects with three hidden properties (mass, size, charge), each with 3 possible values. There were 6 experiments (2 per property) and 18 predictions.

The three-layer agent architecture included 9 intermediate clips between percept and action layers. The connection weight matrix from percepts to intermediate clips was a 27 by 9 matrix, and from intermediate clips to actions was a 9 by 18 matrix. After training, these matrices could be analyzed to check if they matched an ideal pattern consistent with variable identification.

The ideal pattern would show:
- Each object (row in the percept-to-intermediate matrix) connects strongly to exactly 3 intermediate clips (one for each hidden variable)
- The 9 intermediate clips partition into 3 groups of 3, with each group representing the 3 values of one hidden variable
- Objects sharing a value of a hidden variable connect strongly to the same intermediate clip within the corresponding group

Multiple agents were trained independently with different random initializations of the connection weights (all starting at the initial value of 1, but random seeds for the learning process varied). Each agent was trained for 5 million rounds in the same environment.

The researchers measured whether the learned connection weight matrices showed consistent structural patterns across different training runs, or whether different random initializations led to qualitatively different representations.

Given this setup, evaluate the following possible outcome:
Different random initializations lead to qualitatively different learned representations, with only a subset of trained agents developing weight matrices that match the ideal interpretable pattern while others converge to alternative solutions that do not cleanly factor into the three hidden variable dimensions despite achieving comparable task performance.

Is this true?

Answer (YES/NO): NO